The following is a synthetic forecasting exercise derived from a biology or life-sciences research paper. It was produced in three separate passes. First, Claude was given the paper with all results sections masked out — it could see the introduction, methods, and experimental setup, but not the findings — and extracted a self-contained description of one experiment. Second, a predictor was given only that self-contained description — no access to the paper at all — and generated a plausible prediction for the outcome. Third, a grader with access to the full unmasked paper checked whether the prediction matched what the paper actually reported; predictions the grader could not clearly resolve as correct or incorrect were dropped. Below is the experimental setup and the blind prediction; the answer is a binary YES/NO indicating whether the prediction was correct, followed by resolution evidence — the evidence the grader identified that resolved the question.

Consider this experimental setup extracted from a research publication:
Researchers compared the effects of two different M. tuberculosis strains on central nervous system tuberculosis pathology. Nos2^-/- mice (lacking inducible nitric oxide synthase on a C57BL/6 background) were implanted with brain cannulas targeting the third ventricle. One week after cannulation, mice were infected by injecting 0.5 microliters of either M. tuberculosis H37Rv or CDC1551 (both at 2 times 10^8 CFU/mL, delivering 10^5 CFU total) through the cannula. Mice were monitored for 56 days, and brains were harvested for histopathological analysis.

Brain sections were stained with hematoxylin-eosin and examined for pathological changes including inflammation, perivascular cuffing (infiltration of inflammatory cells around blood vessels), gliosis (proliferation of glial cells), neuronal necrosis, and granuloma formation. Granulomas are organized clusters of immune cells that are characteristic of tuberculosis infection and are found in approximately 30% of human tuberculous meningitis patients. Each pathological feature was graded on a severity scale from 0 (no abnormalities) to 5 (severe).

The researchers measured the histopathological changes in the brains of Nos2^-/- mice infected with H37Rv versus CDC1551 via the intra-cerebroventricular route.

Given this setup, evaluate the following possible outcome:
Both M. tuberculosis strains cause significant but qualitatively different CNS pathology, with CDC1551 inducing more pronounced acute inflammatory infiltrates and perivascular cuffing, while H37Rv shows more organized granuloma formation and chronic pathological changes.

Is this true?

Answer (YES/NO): NO